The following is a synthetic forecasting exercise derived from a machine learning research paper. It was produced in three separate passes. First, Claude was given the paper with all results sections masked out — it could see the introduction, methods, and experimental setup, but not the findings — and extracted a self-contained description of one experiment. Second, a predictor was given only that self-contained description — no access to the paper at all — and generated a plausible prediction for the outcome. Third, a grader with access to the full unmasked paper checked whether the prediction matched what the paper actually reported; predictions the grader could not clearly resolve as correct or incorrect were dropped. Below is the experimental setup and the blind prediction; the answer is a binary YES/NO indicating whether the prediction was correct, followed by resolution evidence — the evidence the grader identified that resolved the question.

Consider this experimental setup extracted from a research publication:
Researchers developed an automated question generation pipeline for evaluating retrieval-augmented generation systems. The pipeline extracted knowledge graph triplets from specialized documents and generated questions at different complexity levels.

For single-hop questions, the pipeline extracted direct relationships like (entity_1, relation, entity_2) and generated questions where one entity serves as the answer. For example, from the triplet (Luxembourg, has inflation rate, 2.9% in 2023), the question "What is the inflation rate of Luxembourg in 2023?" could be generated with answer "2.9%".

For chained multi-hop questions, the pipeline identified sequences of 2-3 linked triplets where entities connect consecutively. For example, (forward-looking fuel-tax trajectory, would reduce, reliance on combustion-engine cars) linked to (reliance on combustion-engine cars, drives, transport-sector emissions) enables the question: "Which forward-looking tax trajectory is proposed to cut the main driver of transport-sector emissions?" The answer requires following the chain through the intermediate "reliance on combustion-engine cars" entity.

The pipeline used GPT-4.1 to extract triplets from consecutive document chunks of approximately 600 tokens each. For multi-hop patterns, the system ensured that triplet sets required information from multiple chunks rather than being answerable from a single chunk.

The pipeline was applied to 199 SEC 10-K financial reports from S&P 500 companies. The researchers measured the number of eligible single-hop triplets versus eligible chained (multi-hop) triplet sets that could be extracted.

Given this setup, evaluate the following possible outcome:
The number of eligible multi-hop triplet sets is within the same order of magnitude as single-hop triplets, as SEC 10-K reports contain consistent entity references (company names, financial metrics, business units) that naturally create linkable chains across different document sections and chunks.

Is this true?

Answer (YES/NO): YES